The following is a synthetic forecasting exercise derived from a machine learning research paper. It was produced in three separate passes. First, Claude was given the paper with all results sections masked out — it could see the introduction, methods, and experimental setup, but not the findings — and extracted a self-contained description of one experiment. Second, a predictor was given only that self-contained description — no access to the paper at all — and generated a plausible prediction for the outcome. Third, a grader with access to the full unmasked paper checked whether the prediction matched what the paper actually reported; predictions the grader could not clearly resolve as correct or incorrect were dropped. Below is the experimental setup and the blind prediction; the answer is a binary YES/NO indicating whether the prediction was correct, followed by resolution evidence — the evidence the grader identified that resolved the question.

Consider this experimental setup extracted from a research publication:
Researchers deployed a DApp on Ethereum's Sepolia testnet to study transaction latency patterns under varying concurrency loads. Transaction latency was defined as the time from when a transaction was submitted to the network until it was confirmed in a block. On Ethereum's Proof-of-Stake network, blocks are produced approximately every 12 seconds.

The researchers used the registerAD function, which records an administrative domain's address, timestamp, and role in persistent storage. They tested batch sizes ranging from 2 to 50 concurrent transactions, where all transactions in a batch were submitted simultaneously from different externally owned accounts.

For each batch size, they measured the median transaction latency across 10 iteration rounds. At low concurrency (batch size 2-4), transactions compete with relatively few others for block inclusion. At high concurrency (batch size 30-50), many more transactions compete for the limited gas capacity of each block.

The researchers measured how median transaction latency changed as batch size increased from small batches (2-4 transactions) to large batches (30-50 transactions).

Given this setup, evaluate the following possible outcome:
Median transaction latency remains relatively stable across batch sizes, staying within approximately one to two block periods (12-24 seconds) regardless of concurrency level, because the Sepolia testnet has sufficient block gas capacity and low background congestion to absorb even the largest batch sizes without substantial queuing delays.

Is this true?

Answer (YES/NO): NO